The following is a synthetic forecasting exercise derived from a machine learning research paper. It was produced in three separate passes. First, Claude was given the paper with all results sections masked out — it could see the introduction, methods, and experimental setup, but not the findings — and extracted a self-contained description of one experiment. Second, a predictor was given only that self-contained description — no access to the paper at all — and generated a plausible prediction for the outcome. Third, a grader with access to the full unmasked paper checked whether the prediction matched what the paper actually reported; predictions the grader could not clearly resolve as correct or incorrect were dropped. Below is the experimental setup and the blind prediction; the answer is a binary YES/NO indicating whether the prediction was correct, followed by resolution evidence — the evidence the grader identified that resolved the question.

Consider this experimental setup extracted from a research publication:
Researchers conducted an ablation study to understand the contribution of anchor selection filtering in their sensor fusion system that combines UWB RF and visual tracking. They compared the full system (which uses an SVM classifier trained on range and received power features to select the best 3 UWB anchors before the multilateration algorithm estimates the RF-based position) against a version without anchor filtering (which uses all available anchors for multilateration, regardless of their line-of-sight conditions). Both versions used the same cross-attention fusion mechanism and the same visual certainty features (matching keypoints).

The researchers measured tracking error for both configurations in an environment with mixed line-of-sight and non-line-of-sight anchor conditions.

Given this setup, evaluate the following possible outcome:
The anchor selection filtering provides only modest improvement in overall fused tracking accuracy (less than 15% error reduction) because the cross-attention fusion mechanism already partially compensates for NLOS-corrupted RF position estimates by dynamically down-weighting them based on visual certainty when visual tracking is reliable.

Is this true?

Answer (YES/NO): NO